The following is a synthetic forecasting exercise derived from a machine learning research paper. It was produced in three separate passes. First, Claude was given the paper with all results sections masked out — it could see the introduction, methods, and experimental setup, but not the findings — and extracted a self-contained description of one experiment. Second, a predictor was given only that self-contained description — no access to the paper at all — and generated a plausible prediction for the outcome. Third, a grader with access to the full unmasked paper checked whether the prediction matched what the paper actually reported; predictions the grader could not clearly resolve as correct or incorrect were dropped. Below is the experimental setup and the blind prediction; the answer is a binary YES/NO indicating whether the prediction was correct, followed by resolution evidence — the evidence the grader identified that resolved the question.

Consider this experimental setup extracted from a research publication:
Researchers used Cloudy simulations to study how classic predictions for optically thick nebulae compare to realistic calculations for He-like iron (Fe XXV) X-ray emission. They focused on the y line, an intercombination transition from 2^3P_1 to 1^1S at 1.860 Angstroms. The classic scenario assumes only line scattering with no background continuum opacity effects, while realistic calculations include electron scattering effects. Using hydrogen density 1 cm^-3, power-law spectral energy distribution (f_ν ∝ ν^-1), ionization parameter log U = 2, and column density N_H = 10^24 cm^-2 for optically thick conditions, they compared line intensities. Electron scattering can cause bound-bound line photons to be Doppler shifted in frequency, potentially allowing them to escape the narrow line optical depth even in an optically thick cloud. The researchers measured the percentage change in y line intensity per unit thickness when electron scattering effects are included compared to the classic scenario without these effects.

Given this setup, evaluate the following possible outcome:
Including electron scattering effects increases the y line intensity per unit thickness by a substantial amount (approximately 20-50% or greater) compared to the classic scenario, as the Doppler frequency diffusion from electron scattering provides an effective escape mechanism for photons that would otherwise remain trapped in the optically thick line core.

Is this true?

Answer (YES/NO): NO